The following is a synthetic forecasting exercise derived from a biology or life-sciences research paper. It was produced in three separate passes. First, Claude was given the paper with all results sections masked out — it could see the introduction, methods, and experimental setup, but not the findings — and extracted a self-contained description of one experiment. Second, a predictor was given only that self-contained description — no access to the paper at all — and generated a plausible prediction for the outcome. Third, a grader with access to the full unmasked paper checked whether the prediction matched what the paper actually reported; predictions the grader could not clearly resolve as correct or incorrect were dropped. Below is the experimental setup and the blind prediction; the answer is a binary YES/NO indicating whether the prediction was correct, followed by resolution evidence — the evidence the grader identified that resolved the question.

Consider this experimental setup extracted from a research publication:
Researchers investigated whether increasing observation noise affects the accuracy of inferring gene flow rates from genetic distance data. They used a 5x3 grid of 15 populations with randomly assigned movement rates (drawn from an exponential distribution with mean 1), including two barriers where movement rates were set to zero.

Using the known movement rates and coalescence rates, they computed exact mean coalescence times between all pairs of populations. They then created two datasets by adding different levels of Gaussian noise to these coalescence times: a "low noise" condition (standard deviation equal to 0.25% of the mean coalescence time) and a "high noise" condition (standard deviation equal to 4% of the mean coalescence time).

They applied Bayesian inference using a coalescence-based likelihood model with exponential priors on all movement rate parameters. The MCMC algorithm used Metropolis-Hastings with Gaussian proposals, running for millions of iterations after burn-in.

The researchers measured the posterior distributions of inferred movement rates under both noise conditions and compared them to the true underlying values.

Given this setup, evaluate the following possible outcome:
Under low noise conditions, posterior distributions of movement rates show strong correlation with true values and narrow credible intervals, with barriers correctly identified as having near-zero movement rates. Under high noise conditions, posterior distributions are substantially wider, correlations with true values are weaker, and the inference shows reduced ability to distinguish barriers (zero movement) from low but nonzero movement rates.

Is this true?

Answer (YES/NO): NO